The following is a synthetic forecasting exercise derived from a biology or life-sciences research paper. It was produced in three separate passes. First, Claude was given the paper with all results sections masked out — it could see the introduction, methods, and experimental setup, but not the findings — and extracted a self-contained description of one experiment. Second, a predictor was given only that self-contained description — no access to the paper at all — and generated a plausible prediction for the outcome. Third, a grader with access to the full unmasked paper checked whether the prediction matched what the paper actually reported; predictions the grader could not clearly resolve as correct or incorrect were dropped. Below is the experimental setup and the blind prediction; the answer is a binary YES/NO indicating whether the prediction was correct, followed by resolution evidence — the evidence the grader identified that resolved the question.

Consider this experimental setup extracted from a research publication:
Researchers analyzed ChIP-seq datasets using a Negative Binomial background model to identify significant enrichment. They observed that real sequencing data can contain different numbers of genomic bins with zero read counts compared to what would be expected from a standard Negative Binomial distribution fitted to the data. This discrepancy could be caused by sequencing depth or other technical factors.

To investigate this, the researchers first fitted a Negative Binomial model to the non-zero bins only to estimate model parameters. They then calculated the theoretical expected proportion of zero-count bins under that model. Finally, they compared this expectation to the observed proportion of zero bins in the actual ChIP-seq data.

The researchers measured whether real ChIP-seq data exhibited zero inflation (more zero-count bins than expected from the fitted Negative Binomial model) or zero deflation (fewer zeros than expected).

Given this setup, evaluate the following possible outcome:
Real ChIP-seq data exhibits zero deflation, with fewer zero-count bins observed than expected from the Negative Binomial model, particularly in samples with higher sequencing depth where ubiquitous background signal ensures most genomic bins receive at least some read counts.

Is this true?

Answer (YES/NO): NO